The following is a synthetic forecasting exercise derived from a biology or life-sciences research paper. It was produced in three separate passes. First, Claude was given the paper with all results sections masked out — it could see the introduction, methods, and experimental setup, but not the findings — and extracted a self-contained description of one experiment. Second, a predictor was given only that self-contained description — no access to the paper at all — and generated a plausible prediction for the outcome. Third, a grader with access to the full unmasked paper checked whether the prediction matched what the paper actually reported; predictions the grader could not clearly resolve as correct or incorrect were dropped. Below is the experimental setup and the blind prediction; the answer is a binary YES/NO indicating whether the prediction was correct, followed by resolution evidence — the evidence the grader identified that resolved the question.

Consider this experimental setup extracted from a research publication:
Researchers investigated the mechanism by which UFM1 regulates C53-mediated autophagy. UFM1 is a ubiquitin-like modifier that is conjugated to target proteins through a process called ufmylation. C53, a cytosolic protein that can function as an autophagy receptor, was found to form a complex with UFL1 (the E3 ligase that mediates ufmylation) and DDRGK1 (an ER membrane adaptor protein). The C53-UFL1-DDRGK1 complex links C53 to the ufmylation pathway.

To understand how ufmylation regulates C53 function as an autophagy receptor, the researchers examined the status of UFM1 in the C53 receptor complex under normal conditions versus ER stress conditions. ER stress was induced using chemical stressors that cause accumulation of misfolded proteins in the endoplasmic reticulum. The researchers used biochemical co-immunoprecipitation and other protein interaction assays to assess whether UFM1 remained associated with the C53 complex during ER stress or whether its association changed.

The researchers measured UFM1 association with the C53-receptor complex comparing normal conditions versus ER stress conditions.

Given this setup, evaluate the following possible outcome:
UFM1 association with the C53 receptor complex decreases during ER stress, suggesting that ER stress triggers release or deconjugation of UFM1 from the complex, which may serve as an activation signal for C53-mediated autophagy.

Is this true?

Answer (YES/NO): YES